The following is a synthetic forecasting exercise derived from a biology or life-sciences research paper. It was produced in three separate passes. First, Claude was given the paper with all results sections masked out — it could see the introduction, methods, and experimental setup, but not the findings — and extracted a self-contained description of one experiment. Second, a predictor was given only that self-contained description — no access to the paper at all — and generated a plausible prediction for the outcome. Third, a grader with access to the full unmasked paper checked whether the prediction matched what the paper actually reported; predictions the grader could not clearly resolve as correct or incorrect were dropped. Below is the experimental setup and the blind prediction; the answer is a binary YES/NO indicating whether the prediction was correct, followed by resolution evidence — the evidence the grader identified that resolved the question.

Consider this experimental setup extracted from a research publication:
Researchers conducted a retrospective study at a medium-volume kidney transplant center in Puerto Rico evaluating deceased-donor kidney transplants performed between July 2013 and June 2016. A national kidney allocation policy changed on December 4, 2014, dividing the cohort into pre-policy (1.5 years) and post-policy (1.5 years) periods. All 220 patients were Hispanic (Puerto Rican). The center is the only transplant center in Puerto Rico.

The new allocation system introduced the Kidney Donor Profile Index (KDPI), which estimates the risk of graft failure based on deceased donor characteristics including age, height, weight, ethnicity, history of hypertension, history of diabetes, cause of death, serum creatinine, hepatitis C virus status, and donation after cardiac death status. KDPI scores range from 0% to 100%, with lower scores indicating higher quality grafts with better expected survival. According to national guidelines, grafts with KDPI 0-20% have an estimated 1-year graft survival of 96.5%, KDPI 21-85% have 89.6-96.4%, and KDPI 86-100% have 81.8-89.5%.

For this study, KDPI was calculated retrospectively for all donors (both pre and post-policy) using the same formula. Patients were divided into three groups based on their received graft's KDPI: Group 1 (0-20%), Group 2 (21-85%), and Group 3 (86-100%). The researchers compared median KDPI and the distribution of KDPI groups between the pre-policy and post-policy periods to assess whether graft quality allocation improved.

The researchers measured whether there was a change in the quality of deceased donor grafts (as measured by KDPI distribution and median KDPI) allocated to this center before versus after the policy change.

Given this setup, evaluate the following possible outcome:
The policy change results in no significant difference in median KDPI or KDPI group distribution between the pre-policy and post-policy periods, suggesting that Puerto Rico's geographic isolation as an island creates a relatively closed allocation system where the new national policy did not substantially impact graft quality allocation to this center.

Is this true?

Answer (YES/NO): YES